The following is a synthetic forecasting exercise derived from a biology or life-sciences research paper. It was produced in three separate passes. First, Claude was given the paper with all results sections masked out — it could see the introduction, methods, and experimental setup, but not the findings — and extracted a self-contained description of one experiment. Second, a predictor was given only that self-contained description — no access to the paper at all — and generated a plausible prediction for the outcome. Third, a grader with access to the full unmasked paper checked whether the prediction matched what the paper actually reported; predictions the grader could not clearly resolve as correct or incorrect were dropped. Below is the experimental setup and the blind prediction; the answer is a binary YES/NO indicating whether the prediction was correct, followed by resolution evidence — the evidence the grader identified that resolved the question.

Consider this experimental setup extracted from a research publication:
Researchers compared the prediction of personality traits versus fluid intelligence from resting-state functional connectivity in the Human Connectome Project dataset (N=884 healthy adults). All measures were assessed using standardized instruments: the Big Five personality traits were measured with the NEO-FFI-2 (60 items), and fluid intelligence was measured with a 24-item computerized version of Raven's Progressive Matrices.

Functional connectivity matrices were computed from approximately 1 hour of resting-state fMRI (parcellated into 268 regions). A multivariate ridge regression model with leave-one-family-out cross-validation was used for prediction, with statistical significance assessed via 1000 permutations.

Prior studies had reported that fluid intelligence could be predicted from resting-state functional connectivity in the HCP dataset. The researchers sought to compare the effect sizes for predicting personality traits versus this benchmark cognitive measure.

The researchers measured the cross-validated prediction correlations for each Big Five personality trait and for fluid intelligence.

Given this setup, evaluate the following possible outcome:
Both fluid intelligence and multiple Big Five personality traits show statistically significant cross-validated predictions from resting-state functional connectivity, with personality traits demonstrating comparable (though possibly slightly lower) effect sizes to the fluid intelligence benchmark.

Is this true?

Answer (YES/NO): NO